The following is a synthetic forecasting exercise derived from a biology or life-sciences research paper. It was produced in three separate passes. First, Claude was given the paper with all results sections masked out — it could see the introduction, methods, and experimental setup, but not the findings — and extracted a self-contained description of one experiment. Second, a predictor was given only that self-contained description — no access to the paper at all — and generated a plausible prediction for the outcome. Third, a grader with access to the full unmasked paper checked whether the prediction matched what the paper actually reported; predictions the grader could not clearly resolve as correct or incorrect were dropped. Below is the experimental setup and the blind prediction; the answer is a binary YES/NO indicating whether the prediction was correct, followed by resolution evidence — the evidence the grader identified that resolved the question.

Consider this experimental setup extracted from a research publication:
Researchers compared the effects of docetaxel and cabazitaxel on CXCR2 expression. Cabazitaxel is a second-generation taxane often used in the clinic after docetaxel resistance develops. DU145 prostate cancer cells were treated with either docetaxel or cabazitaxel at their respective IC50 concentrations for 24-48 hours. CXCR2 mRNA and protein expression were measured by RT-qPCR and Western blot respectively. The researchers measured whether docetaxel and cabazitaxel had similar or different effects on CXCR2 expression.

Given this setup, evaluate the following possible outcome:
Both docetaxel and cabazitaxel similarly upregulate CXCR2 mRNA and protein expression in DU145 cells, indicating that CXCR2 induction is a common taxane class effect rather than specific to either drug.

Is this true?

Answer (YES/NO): NO